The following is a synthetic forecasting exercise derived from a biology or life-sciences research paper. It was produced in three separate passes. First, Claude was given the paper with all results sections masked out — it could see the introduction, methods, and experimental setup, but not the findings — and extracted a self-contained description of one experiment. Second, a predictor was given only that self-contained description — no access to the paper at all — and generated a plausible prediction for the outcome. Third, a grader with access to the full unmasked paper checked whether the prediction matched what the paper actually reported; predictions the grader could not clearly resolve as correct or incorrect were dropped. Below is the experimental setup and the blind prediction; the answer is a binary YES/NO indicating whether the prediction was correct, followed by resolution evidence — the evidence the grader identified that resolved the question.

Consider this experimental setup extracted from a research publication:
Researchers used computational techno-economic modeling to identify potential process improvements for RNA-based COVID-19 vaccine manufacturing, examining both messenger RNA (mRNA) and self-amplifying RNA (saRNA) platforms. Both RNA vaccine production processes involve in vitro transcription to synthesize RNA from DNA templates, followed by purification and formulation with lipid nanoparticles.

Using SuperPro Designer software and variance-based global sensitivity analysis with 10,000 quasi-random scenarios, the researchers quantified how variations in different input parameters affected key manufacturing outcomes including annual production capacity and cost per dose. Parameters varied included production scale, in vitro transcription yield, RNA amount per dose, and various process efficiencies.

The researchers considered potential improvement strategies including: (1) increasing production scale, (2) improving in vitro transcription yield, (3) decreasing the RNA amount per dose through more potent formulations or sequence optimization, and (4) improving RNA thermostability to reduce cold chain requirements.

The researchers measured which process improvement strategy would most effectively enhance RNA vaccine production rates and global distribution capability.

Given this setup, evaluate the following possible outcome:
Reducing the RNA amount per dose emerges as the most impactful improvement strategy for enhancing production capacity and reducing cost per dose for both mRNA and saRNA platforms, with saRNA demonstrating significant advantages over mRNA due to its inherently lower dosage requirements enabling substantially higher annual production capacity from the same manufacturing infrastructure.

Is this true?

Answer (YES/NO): YES